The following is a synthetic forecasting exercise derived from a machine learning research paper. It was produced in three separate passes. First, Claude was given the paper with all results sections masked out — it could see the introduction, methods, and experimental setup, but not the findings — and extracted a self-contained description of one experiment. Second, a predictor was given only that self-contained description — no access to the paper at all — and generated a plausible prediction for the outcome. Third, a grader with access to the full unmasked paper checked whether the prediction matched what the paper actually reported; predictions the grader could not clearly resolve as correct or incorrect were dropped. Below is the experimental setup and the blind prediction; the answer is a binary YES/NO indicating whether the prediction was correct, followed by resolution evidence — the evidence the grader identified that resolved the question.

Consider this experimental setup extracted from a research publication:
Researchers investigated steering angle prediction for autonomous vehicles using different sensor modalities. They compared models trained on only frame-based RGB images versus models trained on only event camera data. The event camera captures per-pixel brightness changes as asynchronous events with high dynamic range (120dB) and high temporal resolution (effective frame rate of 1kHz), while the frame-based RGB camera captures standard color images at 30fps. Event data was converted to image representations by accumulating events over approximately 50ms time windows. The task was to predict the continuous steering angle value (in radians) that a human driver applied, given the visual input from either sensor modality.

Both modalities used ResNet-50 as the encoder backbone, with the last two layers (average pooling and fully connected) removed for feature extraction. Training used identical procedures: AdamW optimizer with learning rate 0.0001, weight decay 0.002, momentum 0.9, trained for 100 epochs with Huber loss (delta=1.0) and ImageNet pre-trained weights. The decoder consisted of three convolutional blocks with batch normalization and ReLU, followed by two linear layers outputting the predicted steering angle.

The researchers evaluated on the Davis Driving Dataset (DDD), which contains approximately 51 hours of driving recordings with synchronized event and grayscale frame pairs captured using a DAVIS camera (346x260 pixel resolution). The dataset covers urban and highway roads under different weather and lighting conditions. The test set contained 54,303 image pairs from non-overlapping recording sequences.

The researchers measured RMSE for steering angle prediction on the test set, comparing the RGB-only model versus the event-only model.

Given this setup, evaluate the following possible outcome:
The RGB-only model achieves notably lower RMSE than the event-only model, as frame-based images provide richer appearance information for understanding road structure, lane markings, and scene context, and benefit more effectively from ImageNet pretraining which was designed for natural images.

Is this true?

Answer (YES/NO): YES